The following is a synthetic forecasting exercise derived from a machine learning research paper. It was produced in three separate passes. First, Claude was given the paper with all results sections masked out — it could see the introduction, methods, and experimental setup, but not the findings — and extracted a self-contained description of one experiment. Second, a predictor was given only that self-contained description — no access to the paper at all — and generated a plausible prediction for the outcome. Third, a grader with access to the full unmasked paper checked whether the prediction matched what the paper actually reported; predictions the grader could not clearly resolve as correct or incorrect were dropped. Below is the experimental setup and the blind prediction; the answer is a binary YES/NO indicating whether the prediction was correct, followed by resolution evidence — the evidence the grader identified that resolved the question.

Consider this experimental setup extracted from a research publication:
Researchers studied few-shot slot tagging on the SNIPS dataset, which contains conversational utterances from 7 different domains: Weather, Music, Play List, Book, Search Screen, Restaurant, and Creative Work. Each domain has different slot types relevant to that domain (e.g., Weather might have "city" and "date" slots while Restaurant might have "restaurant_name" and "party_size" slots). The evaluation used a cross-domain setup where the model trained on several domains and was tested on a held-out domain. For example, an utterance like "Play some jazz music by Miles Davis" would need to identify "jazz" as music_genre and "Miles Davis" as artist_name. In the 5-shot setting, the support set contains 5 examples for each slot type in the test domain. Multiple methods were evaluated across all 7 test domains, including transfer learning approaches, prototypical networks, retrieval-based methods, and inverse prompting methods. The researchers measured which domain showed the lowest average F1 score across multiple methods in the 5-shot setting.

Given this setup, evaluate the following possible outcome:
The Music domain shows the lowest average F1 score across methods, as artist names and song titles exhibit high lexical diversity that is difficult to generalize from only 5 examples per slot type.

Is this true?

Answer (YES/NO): YES